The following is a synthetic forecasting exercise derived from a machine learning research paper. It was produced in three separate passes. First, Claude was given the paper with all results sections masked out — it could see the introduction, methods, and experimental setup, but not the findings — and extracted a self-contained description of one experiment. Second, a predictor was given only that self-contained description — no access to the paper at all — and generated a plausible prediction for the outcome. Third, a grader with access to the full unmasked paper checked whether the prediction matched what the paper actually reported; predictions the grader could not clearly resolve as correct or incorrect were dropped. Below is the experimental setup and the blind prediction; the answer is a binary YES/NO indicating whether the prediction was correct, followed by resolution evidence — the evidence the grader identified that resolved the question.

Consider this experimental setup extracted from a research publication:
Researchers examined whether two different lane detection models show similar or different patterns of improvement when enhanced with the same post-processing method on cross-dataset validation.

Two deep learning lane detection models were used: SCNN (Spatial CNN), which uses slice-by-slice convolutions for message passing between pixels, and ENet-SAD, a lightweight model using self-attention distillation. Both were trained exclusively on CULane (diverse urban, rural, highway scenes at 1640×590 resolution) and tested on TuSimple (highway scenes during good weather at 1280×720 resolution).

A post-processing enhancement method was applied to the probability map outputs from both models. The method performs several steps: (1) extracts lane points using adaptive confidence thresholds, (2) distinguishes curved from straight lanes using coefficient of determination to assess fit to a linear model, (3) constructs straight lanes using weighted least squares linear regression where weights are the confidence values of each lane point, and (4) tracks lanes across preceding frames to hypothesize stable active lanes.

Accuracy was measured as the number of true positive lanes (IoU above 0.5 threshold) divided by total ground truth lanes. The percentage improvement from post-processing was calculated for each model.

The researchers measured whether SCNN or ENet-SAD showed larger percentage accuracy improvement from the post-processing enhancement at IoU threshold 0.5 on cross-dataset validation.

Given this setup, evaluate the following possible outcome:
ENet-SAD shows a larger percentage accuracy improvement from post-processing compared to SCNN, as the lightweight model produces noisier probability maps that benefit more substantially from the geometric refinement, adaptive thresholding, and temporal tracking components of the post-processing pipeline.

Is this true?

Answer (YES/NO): NO